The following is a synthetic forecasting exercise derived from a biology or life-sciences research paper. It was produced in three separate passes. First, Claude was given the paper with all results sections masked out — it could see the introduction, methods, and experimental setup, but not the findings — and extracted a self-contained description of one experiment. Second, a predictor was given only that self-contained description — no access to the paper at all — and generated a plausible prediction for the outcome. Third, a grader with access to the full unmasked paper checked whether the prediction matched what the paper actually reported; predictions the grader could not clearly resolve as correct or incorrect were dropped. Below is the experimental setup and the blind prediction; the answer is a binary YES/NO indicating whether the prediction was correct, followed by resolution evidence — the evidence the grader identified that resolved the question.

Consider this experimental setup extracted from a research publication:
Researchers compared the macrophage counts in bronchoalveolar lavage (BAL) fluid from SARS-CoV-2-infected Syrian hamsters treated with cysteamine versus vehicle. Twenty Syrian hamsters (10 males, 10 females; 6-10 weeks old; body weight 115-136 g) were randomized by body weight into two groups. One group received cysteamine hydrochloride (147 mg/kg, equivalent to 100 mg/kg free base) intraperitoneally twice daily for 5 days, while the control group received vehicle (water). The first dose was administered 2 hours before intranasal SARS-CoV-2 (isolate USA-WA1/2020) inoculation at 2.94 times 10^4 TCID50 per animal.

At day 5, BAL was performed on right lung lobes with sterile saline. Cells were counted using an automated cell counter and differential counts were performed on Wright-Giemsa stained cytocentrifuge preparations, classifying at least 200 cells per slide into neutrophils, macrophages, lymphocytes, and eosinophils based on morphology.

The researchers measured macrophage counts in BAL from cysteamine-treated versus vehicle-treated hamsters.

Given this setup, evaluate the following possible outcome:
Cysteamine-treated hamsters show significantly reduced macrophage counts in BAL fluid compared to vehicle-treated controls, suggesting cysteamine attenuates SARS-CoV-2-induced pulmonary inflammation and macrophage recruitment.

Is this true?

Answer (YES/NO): NO